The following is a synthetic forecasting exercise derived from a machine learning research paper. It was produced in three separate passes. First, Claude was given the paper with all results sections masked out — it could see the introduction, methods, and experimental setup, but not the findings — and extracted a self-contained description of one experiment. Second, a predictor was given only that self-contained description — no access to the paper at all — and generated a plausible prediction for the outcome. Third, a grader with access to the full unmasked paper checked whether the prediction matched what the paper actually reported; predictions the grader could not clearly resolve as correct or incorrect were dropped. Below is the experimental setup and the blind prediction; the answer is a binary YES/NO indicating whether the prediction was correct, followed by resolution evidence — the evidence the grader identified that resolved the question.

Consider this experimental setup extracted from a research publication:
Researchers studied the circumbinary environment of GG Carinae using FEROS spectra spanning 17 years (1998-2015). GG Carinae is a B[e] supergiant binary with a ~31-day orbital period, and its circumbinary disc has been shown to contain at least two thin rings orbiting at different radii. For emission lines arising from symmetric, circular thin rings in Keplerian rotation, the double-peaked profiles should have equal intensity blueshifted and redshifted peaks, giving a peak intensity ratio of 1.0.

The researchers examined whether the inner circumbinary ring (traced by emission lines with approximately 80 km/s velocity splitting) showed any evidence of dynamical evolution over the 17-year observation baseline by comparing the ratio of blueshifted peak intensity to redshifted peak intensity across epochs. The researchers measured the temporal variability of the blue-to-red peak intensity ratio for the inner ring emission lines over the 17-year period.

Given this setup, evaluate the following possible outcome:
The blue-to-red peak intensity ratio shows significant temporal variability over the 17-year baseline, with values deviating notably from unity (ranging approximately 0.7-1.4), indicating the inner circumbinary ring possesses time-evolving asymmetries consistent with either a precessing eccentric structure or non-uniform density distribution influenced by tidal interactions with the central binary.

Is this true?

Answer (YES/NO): NO